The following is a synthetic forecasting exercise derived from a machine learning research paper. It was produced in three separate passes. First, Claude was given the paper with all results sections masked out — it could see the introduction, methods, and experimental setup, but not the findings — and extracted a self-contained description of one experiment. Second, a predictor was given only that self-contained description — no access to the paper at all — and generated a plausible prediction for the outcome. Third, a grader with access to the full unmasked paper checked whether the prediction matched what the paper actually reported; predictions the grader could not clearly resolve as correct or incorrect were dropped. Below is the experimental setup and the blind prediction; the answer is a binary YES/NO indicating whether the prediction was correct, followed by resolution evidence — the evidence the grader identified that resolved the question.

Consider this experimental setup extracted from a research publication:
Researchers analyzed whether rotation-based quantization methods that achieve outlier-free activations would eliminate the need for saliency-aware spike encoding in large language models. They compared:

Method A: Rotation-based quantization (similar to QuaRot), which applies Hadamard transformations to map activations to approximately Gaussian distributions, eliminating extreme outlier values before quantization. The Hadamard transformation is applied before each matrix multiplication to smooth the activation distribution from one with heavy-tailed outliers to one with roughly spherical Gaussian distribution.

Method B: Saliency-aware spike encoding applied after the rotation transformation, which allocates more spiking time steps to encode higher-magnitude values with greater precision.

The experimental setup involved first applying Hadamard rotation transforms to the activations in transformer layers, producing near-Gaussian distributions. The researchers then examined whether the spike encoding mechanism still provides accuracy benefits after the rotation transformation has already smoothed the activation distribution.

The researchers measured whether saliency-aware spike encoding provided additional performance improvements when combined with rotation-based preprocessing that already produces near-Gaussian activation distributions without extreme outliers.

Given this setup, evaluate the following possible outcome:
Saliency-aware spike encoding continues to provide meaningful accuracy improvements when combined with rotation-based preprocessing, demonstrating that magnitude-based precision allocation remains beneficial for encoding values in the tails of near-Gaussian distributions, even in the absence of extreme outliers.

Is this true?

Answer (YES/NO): YES